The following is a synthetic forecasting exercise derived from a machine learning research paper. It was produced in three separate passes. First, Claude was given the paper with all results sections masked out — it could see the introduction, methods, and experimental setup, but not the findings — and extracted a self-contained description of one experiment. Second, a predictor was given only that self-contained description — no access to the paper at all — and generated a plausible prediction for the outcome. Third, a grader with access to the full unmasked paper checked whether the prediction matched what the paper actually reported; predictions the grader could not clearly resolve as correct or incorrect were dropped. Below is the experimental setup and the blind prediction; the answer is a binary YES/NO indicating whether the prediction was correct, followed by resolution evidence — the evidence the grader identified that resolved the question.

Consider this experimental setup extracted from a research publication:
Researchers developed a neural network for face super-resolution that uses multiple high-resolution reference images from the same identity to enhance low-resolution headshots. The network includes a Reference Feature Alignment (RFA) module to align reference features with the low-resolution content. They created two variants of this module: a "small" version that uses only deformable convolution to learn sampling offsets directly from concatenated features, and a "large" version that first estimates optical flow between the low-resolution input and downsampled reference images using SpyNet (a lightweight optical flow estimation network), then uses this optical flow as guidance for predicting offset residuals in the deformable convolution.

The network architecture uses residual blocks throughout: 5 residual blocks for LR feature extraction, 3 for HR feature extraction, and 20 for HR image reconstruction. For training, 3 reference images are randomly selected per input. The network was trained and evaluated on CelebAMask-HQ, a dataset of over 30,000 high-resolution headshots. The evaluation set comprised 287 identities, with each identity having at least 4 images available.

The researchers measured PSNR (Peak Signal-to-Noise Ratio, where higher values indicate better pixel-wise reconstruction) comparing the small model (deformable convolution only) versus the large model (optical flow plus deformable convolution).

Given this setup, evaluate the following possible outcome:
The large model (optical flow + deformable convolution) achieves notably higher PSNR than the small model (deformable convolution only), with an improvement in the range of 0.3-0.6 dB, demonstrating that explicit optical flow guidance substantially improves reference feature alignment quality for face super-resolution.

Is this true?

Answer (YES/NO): NO